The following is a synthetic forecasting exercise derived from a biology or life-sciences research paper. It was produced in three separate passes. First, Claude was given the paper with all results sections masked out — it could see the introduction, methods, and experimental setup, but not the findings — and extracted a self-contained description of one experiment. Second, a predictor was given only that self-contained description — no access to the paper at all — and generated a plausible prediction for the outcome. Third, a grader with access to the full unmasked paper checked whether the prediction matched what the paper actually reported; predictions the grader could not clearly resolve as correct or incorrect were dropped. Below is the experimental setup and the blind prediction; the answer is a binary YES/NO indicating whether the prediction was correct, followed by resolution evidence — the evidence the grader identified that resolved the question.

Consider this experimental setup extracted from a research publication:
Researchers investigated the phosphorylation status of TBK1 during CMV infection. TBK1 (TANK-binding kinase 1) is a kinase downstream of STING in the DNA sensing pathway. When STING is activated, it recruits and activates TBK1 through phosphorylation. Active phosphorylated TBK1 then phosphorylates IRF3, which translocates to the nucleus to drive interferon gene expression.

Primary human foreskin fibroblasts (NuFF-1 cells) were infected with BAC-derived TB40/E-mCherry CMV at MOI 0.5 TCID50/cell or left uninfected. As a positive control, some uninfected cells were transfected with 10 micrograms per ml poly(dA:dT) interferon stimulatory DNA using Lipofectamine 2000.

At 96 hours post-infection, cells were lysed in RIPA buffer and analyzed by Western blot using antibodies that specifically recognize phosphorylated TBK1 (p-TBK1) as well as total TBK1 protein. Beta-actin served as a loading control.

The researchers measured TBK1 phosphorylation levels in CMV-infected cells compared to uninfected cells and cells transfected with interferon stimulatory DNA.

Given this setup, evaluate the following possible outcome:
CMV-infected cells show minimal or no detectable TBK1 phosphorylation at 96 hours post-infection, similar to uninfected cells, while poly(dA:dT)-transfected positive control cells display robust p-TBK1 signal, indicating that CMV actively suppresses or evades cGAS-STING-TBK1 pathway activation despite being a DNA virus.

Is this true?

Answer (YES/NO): NO